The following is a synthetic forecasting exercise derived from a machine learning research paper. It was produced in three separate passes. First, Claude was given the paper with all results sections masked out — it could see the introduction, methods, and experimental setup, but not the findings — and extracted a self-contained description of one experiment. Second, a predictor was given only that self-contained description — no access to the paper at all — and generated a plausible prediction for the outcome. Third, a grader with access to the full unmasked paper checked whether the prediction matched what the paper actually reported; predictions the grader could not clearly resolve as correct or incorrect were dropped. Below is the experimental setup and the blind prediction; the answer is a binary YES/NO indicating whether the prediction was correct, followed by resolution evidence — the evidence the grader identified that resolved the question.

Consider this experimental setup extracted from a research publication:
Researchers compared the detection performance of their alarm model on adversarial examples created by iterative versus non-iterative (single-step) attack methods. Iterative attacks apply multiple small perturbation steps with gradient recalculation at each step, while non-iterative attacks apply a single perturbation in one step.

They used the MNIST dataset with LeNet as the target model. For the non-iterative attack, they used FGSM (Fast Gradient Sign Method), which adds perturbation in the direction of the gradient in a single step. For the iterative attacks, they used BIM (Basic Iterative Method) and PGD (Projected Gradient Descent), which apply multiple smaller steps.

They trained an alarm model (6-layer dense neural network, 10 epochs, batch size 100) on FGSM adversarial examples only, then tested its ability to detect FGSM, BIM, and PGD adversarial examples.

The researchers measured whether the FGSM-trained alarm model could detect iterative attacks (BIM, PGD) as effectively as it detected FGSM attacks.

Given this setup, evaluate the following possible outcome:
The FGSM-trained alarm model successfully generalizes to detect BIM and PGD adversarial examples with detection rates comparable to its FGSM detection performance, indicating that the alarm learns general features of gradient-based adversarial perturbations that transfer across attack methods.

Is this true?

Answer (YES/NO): YES